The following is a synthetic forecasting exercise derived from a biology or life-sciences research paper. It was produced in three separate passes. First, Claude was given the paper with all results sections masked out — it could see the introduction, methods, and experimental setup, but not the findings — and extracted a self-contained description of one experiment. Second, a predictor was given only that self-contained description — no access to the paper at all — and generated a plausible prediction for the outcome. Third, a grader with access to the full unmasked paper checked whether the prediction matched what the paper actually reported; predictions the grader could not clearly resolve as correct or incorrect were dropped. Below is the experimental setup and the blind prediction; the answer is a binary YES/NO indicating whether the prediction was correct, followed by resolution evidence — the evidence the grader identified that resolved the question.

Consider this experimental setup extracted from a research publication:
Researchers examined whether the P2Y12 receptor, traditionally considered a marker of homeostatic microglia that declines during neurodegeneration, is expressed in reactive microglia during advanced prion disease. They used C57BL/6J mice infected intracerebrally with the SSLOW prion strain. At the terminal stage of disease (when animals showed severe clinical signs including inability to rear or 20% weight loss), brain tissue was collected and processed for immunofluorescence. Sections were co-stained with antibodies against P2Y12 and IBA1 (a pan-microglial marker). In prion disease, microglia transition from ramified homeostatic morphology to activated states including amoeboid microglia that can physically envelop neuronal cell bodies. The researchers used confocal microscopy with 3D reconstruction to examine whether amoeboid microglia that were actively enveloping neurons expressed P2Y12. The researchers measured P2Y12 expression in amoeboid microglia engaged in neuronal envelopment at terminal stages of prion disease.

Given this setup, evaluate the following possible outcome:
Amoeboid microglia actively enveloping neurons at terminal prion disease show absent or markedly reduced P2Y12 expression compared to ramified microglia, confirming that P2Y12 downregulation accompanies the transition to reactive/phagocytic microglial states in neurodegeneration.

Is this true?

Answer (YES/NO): NO